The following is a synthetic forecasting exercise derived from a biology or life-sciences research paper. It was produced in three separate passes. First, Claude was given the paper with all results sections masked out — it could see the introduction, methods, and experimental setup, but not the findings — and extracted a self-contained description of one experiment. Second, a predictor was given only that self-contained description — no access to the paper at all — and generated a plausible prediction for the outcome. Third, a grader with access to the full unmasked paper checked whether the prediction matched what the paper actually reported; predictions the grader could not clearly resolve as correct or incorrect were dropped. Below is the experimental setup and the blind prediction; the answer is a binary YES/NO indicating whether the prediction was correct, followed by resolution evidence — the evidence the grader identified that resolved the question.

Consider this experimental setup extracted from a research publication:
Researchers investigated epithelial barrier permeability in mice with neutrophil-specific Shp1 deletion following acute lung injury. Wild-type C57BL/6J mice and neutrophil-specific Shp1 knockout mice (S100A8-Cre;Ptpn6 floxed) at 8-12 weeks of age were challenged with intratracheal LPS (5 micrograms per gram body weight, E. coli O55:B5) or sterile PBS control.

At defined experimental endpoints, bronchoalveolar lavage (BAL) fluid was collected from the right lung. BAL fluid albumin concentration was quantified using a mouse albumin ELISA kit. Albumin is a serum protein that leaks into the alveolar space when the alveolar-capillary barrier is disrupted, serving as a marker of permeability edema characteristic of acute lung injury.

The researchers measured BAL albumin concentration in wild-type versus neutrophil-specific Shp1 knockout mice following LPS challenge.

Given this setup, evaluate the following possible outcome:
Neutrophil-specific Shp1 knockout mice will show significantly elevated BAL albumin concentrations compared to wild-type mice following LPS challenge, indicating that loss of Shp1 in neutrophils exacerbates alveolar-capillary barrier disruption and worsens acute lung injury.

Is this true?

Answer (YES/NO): YES